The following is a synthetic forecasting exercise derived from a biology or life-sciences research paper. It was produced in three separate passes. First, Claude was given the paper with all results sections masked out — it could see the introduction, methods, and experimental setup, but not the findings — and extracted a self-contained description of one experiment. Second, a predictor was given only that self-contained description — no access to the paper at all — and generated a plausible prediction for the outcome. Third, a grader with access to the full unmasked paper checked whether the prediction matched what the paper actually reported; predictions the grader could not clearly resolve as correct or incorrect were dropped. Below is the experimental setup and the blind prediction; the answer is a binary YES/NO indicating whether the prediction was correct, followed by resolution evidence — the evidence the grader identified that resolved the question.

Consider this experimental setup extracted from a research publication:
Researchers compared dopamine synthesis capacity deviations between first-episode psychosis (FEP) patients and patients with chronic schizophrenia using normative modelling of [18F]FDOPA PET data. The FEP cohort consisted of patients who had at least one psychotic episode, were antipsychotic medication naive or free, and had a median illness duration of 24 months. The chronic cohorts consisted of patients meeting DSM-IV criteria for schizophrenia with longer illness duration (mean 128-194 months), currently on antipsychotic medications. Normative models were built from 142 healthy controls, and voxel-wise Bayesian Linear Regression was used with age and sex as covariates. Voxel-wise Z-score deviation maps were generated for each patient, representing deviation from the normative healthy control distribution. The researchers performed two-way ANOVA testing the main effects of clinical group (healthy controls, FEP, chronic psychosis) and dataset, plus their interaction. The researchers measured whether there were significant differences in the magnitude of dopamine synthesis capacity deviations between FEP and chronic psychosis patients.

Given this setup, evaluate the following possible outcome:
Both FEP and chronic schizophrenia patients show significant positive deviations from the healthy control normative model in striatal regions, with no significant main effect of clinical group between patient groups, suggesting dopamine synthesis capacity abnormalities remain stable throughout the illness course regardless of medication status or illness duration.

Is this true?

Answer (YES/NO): NO